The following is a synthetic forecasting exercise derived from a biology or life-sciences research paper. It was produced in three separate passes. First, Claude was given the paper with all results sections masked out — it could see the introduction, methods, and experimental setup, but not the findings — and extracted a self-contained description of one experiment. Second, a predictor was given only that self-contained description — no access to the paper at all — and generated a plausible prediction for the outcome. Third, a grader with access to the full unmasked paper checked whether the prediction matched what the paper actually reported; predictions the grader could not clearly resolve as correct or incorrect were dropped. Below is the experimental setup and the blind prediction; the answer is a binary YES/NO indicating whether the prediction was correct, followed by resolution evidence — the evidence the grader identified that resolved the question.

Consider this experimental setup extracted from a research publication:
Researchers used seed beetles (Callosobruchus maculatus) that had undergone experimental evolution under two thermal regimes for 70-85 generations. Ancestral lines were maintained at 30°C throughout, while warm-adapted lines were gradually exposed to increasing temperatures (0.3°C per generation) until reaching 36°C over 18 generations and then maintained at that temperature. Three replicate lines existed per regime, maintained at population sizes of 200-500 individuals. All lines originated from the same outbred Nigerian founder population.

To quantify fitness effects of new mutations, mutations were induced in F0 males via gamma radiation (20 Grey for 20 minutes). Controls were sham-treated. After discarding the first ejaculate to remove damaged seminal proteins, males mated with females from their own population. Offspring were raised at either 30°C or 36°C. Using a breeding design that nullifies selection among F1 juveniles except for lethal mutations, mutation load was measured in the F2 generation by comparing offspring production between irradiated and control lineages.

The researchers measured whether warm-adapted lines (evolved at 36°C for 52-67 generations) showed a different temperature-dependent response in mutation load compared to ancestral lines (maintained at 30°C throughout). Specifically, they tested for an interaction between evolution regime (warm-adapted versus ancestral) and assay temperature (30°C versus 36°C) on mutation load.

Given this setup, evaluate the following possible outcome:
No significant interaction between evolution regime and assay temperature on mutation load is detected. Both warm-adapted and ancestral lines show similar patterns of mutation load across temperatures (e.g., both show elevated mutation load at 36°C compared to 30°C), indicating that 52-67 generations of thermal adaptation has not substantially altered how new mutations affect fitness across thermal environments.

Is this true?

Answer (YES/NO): YES